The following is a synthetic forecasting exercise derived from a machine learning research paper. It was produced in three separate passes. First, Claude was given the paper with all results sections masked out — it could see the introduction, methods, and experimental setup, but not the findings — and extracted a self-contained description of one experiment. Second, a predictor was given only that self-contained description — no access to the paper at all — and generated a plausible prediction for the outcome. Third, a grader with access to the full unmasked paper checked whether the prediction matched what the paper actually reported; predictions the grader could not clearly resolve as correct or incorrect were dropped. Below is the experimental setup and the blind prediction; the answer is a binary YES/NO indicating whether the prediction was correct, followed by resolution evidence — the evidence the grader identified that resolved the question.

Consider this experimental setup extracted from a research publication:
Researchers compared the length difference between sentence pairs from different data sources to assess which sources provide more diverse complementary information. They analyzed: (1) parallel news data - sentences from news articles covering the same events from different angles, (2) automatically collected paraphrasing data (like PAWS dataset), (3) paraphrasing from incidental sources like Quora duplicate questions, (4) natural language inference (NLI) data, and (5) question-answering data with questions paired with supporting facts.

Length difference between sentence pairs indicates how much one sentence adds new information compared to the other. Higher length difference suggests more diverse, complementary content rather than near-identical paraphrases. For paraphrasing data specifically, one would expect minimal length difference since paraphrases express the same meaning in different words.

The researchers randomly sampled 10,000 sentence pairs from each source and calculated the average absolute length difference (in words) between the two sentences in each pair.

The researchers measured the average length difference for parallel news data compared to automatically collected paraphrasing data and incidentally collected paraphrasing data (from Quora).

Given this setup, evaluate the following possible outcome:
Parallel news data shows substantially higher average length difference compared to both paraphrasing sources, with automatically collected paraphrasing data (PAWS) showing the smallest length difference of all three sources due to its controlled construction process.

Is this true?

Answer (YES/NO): YES